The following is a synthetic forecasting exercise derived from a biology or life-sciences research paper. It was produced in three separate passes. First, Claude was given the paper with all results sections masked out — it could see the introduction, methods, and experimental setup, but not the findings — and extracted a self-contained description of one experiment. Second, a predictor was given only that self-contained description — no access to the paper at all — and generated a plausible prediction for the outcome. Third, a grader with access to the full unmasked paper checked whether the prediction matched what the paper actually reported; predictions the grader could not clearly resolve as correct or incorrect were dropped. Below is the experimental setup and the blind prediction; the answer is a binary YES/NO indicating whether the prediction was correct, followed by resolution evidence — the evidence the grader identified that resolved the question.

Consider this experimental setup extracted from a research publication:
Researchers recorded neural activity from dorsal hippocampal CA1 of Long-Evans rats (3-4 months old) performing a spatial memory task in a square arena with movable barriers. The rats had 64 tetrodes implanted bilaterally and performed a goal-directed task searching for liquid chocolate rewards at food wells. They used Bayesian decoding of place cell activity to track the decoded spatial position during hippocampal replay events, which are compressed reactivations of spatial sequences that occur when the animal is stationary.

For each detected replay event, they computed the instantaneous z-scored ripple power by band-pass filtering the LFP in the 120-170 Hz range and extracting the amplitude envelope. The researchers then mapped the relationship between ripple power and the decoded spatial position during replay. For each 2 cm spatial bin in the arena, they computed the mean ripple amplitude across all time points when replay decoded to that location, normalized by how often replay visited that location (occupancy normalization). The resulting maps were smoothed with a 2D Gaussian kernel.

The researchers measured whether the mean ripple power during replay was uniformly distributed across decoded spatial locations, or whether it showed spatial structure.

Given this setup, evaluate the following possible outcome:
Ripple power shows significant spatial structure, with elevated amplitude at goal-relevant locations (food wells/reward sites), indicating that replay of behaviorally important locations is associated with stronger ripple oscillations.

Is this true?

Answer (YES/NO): NO